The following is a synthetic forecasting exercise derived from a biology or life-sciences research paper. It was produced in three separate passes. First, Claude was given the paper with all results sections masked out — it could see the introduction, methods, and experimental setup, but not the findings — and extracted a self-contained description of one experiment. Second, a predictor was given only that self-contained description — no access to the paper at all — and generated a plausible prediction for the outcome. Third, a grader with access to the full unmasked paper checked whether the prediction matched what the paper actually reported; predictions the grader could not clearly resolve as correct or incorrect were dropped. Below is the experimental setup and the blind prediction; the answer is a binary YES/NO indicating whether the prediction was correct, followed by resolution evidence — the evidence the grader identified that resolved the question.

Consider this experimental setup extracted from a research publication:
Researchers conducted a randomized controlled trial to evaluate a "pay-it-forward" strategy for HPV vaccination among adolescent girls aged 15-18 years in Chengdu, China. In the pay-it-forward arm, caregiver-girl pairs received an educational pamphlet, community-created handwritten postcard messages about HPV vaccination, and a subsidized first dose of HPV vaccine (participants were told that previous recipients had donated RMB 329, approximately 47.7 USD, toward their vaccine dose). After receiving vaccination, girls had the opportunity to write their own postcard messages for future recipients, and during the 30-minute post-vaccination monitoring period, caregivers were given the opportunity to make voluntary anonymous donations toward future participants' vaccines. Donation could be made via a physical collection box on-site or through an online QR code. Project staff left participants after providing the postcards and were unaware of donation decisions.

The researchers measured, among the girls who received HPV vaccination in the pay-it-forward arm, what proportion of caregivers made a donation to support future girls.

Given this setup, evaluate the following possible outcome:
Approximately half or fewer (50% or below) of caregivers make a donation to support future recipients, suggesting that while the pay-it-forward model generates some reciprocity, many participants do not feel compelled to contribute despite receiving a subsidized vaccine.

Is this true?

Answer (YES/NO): NO